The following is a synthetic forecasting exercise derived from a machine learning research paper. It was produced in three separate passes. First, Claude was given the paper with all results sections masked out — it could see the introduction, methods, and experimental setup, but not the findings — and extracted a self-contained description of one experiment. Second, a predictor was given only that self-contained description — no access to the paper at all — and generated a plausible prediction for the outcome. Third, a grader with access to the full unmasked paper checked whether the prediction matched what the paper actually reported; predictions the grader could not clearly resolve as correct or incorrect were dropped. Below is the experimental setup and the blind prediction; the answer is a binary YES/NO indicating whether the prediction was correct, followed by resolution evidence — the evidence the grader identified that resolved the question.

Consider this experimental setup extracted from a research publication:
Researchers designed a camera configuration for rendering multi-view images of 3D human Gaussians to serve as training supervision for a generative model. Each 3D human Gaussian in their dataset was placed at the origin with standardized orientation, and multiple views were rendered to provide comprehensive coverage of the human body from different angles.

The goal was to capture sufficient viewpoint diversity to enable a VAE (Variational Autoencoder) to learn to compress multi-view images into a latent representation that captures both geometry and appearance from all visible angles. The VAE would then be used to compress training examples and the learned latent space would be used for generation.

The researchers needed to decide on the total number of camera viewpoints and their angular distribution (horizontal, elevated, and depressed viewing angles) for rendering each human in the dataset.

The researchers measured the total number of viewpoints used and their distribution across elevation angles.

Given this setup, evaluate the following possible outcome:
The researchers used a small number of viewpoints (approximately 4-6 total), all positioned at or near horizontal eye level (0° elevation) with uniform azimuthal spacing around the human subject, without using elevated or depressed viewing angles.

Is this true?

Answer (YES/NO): NO